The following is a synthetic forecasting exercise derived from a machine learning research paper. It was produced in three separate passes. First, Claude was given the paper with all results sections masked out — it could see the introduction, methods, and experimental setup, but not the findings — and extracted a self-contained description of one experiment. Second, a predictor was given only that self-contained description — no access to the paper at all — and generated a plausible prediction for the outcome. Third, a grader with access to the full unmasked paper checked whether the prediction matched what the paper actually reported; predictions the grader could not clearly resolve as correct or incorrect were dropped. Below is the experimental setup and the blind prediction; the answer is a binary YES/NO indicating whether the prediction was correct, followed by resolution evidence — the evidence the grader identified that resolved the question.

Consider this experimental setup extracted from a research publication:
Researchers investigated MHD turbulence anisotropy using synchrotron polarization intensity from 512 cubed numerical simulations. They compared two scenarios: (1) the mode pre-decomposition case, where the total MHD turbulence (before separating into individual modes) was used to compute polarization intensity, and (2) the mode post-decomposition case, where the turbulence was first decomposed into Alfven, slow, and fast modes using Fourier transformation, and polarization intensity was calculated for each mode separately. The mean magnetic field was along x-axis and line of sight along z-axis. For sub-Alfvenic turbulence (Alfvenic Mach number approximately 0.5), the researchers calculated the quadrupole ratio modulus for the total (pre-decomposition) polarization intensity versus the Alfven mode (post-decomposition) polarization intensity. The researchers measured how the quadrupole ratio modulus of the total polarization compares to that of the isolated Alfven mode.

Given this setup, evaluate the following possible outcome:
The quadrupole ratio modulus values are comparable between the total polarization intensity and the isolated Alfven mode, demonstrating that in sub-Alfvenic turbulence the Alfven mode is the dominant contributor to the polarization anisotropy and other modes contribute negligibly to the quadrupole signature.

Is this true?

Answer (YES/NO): NO